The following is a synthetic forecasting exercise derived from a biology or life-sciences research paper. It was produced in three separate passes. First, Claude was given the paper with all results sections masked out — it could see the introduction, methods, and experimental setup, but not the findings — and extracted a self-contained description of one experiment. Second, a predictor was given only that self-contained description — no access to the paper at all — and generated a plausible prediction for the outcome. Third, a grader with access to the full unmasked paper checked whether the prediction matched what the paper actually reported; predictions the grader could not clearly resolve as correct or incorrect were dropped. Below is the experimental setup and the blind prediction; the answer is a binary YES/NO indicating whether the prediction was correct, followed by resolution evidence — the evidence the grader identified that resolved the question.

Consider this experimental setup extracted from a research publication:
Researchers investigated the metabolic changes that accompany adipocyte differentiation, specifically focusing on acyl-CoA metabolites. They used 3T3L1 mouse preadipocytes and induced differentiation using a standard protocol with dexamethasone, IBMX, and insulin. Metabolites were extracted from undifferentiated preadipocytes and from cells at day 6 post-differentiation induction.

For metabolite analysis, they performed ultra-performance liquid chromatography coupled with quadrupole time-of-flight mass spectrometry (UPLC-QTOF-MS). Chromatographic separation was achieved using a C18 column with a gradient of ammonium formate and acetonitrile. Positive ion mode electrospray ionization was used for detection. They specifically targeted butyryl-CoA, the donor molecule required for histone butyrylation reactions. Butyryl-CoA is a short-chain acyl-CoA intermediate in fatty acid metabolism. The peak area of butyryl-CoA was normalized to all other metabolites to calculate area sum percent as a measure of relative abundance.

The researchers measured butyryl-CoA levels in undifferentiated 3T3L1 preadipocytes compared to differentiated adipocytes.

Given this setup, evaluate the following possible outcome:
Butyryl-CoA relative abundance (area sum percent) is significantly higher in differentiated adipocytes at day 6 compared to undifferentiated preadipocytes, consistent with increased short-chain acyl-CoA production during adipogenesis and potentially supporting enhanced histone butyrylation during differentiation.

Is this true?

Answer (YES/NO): YES